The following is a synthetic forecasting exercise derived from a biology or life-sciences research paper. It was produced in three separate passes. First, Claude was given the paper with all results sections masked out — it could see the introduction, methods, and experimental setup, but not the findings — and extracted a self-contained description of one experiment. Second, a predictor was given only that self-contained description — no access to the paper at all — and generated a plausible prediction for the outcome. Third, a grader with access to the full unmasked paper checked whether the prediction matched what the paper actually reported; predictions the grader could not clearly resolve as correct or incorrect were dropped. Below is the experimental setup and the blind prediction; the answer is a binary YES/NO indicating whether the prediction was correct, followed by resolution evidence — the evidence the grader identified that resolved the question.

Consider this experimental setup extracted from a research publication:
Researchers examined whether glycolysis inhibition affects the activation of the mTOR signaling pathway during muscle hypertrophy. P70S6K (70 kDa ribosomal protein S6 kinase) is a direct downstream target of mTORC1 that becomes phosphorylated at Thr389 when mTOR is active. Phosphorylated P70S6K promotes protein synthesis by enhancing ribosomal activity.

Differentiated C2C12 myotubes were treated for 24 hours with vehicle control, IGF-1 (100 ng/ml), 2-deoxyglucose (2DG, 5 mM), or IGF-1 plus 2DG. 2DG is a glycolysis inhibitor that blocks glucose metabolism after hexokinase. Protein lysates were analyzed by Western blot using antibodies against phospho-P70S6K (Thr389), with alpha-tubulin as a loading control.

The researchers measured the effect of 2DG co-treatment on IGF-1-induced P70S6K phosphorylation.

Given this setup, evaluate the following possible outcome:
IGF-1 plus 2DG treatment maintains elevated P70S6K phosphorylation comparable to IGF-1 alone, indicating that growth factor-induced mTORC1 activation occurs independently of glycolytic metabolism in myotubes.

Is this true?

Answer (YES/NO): NO